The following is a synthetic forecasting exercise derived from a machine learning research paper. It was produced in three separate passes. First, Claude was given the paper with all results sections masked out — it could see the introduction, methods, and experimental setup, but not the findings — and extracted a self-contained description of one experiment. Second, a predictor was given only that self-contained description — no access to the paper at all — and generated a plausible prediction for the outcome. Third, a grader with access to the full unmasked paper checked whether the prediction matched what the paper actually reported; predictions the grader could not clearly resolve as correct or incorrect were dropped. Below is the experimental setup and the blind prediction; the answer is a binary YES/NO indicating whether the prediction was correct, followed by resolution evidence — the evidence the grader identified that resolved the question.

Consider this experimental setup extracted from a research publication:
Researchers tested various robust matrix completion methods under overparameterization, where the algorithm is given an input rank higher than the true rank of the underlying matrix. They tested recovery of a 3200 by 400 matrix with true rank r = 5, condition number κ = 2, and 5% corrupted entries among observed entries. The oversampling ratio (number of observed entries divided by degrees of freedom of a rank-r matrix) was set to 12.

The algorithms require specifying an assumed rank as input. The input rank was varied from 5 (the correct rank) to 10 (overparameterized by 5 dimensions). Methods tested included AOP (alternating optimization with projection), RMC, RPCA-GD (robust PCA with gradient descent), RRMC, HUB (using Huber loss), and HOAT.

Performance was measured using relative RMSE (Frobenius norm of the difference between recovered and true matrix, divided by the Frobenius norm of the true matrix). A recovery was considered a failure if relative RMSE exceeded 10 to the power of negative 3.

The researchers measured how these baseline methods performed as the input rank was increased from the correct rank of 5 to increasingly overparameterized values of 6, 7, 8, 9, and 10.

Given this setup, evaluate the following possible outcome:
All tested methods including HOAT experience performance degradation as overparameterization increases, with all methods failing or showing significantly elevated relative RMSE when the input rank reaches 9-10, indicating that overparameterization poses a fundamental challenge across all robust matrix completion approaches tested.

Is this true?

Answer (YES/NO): NO